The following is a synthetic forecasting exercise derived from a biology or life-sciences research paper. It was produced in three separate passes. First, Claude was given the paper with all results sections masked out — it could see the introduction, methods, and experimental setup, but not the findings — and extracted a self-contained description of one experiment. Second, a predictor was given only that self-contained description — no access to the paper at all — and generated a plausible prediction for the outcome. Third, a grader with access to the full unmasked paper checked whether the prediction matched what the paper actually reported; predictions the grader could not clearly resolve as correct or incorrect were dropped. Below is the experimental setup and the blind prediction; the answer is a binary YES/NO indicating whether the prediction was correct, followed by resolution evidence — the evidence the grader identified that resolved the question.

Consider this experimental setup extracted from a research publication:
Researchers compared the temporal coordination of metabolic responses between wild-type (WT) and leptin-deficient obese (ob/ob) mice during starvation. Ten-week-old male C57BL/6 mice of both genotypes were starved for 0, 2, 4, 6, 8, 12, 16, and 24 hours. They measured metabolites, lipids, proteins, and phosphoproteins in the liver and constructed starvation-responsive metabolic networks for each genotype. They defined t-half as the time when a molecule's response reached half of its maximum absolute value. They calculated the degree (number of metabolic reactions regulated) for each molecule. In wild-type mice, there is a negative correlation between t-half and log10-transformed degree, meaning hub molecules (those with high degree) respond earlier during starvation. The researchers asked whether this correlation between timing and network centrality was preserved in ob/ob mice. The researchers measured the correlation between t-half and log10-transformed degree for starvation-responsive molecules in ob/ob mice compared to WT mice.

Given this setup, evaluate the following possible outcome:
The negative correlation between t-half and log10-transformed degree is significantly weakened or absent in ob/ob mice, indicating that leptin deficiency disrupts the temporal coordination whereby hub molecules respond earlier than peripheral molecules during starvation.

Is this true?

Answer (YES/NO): YES